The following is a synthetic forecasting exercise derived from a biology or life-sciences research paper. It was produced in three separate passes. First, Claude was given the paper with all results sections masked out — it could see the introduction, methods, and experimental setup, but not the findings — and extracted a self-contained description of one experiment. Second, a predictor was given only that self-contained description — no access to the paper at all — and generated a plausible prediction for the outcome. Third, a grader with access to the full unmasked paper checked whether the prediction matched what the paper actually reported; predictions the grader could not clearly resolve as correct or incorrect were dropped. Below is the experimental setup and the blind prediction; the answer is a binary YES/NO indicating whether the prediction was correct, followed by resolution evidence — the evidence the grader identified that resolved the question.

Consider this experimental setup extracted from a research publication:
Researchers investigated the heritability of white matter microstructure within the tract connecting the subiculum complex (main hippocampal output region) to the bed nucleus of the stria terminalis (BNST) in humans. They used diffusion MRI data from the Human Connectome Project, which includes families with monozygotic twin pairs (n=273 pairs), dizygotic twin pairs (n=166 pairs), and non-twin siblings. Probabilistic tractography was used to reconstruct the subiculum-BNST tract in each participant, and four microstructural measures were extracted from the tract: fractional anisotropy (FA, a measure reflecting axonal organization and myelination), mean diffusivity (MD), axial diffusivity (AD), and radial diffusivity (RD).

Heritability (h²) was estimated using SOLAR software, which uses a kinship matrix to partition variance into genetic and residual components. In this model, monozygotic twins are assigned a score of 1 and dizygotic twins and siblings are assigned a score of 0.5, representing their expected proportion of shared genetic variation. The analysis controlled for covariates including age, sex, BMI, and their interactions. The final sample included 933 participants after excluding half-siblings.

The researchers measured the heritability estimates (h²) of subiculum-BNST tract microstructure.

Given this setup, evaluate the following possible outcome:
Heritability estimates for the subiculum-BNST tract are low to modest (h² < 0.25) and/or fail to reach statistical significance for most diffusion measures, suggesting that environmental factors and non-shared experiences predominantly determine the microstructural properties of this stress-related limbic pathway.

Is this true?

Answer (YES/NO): NO